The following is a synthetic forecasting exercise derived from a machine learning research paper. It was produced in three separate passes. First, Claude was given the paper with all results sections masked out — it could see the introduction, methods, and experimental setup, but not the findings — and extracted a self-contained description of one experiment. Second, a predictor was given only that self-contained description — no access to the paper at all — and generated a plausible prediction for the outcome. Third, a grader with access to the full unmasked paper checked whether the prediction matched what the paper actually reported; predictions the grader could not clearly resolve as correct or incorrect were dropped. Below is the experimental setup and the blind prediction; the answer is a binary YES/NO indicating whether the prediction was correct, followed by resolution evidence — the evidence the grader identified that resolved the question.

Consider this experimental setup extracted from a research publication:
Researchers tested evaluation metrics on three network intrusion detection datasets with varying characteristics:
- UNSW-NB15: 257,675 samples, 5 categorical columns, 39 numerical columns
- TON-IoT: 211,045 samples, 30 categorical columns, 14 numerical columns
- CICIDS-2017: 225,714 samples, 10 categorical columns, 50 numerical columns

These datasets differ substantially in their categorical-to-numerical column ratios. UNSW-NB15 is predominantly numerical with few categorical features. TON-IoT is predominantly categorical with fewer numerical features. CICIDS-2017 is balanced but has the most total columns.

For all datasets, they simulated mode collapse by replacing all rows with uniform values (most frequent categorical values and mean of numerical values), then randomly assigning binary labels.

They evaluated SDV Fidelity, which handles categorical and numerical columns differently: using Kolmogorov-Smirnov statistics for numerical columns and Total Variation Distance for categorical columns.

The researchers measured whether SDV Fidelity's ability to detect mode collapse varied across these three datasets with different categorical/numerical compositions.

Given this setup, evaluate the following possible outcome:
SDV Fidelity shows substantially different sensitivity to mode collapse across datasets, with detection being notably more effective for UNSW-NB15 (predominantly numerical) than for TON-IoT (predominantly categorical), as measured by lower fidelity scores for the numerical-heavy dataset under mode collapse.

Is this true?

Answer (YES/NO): YES